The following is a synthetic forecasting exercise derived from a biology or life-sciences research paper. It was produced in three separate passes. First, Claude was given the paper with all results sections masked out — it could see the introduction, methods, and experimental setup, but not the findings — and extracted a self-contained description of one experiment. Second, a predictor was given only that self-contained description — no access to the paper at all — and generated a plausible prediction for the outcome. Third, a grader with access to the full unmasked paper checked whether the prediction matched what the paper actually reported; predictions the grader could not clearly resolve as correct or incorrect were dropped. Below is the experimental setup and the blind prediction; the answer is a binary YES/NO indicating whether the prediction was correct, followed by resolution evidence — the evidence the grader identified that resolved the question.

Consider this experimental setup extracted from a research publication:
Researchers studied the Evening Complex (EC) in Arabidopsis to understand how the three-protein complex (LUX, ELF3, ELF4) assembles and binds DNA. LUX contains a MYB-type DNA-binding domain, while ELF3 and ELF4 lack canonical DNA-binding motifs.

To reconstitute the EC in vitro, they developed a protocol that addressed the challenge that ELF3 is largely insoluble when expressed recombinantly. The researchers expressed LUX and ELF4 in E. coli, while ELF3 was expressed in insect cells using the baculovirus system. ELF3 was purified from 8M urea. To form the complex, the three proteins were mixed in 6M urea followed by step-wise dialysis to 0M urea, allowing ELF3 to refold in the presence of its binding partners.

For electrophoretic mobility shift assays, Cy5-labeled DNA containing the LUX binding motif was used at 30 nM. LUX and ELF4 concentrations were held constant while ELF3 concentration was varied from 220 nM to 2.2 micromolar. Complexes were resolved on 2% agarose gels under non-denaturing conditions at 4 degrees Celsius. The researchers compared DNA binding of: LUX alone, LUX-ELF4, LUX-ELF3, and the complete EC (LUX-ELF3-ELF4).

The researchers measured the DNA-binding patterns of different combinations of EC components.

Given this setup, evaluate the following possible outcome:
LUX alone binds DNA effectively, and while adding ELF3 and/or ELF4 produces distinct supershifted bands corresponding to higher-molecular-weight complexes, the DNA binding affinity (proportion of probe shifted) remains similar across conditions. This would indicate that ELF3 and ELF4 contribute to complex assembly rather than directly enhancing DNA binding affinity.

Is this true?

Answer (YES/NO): NO